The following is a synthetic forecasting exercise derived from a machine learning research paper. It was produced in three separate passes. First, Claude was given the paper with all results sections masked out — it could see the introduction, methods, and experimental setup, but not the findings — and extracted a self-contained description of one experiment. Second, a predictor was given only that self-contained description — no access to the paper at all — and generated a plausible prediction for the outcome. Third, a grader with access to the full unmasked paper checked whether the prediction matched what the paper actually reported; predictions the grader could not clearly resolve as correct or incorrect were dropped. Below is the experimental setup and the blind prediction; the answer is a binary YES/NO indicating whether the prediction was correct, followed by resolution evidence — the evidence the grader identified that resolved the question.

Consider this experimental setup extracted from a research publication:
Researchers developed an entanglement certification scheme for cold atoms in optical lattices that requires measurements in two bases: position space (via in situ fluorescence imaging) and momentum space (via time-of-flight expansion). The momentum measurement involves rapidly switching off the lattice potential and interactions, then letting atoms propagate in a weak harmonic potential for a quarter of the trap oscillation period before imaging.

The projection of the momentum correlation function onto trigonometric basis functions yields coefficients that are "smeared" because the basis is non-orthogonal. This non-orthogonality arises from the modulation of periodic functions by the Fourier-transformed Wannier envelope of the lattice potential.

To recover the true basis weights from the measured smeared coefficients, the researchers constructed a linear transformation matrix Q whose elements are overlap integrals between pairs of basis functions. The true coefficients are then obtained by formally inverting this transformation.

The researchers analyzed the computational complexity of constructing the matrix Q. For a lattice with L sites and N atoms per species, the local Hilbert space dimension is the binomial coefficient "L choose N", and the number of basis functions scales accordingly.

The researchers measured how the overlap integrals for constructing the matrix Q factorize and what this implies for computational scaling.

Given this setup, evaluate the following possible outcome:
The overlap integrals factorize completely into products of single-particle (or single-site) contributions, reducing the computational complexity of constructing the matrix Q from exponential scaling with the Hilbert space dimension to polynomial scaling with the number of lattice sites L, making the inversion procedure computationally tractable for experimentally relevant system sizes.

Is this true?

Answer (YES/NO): YES